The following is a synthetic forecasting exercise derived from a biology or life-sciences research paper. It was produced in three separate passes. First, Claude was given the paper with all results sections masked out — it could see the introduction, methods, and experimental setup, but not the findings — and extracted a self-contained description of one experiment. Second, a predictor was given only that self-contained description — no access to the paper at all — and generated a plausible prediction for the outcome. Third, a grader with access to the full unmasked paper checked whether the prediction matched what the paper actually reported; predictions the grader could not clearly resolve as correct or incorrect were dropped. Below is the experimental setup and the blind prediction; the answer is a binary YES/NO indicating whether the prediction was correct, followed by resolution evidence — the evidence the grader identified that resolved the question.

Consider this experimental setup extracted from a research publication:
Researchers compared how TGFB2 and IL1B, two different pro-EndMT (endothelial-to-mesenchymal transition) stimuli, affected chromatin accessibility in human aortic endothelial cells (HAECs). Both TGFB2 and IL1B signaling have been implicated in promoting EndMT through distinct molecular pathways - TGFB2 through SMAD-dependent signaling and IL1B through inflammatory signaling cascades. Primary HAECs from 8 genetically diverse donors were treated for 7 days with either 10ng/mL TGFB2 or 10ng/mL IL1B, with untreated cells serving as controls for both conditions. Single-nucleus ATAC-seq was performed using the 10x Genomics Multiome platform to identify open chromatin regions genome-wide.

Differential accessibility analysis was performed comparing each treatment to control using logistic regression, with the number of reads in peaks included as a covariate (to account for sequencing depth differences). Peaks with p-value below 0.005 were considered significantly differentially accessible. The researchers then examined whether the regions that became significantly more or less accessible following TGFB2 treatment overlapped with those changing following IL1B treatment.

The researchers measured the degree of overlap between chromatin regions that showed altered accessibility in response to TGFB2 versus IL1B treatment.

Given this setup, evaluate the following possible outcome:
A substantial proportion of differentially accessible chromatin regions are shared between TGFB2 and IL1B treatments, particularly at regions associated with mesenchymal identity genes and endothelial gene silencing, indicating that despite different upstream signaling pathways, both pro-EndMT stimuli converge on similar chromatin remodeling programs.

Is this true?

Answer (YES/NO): NO